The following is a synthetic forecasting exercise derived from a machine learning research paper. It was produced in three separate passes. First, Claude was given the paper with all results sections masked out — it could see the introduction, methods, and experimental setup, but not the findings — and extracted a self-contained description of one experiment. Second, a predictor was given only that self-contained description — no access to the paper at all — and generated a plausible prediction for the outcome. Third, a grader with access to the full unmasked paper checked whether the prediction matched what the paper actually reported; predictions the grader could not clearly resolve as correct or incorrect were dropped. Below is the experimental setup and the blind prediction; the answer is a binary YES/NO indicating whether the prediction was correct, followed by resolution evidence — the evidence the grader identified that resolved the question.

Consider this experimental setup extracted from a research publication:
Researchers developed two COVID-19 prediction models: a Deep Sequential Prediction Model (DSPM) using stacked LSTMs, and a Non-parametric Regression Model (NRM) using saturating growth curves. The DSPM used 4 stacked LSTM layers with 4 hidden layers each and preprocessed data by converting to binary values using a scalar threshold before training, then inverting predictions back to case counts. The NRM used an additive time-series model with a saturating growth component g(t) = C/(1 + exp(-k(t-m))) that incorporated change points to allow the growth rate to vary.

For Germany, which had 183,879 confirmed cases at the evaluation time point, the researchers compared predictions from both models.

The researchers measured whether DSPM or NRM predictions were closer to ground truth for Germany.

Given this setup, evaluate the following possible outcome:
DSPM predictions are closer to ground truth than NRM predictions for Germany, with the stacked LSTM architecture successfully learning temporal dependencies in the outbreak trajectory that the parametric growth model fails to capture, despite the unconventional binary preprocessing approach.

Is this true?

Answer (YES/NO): NO